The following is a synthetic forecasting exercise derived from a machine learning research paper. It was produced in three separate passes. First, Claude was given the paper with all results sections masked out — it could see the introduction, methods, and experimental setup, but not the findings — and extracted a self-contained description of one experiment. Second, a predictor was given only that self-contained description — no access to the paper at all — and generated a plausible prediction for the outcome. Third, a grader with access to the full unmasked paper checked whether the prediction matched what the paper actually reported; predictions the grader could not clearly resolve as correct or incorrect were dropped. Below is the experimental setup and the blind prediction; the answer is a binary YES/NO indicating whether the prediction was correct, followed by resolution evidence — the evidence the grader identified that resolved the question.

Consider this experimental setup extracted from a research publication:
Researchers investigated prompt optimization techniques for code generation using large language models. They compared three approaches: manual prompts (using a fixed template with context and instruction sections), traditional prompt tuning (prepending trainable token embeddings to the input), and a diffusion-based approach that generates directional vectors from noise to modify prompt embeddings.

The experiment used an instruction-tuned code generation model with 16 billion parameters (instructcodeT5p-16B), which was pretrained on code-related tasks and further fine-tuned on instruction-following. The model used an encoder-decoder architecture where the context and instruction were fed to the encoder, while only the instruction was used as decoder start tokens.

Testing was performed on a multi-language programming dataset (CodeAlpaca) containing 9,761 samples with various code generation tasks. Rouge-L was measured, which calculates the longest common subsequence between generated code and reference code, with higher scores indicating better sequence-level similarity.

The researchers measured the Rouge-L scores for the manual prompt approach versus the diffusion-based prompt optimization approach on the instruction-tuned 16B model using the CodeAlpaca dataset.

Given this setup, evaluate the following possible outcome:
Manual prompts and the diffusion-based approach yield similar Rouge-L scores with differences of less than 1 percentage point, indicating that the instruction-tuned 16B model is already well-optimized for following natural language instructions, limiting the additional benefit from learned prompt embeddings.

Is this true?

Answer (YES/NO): NO